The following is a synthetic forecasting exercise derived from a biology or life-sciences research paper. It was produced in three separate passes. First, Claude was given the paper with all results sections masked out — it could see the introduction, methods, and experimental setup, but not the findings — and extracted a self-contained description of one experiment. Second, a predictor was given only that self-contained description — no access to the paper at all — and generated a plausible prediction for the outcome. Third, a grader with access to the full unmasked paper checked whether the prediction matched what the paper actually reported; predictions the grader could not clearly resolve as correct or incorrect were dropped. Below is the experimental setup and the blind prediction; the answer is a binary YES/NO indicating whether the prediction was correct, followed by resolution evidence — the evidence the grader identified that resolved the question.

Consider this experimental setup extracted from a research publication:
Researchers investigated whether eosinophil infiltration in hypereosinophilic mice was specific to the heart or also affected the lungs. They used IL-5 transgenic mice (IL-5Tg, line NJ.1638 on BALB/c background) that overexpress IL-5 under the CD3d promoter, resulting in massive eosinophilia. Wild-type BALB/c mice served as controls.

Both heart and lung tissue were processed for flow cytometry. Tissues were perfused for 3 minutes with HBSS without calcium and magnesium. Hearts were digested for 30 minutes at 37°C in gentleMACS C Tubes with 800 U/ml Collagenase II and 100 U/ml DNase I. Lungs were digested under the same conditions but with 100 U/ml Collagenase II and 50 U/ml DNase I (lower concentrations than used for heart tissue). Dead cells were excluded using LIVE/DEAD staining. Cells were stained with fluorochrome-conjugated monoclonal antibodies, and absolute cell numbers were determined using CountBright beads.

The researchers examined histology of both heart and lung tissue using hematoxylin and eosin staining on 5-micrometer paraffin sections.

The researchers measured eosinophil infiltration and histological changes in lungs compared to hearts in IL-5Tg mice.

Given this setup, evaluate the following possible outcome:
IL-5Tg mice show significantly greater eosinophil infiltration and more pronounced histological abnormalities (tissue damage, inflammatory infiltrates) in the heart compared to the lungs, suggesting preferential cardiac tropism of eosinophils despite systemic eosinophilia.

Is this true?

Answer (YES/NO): NO